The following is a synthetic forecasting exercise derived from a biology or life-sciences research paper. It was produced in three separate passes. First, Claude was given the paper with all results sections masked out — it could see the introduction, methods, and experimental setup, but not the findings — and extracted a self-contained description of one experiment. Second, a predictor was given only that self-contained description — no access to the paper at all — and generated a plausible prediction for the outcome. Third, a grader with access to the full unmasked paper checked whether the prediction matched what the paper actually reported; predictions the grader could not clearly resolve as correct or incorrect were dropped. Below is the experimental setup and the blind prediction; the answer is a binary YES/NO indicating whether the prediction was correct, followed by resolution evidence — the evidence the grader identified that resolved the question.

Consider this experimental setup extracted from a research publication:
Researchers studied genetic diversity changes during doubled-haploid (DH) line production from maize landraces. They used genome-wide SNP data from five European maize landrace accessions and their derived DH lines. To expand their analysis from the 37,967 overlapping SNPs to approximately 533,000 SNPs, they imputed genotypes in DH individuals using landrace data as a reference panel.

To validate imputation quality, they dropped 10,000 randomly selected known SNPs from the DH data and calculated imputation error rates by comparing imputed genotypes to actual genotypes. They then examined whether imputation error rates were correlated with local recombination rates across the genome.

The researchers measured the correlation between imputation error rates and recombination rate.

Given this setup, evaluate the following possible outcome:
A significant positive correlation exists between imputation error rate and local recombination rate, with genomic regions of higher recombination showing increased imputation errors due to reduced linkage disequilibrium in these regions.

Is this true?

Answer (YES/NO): NO